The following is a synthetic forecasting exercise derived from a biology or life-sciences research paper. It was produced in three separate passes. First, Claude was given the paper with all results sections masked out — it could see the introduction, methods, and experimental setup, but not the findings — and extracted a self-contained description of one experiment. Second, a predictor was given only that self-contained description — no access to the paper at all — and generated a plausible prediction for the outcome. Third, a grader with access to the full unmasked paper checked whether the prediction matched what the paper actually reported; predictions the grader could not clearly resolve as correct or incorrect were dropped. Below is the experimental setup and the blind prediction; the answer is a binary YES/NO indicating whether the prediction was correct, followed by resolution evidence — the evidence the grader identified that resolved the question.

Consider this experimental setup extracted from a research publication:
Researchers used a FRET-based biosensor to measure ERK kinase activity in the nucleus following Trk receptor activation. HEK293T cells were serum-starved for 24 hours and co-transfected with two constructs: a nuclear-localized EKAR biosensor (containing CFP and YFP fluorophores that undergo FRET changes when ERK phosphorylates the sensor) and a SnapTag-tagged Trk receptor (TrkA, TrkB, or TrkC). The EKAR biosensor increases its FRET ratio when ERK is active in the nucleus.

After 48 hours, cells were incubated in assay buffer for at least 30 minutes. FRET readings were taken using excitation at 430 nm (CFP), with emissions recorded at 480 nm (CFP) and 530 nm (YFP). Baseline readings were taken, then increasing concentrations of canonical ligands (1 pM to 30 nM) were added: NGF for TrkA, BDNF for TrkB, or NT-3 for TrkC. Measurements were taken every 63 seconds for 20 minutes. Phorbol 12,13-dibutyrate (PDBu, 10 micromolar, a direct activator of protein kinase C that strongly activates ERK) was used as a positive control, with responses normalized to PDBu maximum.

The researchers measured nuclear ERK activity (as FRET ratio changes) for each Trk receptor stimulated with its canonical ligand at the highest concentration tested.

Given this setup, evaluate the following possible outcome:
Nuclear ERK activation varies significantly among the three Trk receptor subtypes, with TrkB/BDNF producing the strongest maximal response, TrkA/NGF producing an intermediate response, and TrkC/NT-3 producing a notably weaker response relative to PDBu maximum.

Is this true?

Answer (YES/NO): NO